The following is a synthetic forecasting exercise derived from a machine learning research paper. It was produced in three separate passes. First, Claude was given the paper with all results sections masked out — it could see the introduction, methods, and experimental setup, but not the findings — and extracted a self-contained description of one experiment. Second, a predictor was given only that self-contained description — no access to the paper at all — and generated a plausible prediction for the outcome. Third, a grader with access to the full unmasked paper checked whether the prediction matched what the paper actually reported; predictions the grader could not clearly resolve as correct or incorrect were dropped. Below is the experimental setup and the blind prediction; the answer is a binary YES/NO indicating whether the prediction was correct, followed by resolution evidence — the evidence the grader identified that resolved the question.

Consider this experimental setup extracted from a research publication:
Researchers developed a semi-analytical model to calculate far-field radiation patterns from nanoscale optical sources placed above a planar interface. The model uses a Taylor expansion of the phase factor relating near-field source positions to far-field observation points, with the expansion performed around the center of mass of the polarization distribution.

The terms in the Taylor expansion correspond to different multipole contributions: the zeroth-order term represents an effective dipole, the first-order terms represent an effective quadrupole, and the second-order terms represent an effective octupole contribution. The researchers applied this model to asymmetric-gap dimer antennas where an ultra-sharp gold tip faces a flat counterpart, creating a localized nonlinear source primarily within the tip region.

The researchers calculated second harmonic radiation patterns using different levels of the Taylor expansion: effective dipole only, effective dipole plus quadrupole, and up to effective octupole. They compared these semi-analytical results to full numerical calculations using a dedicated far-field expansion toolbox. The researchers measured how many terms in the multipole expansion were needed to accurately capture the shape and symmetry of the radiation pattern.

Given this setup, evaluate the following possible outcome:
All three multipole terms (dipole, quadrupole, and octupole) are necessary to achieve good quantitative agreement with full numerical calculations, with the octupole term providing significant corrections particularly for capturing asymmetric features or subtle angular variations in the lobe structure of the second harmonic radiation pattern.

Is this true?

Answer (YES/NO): NO